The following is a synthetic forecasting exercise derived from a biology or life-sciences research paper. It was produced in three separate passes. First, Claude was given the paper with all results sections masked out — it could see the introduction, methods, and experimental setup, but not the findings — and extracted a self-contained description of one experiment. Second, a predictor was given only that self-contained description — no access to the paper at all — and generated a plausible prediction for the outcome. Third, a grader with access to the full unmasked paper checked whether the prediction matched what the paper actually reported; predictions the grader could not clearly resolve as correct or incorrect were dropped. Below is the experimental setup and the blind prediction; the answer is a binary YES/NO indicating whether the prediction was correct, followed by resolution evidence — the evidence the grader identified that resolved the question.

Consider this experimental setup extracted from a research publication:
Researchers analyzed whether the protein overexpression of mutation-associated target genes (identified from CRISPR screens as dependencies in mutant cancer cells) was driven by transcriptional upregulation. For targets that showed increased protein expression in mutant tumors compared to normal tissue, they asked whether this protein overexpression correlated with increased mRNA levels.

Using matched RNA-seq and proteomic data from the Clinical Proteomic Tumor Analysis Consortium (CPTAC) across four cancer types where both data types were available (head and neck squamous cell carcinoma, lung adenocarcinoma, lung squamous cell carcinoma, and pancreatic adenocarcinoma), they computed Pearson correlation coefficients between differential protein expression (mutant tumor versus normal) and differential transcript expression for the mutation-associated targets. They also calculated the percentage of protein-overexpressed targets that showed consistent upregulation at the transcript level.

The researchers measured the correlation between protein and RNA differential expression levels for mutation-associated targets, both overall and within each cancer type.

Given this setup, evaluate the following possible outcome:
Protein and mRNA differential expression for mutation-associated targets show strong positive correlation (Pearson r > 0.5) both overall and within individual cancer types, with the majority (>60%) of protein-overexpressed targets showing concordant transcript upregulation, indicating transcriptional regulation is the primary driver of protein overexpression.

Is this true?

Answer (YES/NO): NO